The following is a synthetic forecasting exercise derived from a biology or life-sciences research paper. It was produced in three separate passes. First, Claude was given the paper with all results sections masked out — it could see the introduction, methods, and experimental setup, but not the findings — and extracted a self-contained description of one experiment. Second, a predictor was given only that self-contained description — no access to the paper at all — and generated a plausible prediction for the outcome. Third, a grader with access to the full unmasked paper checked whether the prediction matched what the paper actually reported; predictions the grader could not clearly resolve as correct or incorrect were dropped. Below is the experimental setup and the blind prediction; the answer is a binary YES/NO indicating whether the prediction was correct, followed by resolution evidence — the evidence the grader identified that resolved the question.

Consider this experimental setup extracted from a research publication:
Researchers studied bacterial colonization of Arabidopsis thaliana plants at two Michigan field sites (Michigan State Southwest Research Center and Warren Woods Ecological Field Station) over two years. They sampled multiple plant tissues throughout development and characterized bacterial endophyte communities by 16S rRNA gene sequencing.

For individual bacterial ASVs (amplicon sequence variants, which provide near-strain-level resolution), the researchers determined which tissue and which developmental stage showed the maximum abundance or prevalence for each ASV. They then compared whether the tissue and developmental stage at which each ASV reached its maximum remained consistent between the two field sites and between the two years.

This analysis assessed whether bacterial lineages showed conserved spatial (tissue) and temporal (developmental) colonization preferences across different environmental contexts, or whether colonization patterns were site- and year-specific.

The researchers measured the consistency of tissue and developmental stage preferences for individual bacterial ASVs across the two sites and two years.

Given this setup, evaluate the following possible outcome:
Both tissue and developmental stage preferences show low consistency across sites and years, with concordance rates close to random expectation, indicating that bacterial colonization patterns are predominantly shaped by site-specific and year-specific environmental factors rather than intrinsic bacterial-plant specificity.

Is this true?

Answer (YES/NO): NO